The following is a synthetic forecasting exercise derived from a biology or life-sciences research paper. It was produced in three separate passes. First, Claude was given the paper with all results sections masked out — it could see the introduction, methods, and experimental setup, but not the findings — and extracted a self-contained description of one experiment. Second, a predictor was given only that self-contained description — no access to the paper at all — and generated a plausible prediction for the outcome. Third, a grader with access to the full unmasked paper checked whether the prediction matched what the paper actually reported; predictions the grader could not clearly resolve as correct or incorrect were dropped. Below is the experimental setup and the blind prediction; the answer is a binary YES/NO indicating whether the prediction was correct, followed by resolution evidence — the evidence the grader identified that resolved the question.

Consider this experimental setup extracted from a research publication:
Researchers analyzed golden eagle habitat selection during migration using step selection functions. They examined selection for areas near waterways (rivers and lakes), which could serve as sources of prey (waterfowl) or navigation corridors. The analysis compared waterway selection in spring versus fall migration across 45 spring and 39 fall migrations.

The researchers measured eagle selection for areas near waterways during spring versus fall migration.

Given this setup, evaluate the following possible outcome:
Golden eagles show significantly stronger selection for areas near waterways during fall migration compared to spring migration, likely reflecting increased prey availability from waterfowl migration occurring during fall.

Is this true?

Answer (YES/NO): NO